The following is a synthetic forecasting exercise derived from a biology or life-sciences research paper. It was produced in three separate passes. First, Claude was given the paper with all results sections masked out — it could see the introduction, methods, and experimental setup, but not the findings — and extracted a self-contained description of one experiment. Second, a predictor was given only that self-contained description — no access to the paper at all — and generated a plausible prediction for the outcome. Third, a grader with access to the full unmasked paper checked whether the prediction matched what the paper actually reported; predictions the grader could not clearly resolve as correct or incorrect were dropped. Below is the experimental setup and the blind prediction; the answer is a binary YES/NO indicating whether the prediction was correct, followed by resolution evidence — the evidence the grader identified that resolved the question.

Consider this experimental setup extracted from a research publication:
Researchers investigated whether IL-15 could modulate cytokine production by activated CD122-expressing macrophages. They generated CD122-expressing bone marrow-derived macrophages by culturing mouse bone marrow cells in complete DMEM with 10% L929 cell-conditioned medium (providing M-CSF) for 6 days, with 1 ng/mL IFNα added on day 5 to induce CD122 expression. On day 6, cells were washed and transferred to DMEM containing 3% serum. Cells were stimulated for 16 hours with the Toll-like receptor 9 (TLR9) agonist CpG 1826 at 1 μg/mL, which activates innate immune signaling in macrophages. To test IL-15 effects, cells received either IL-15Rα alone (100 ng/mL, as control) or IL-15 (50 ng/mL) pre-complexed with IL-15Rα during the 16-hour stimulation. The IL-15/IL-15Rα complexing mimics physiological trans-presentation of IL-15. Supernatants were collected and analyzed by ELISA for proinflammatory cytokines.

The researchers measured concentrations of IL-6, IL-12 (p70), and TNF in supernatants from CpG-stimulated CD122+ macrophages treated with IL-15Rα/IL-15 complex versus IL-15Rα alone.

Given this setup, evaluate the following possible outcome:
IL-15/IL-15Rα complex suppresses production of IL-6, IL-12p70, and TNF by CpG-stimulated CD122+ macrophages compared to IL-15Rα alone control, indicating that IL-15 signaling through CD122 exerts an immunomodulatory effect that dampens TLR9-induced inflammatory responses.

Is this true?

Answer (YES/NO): NO